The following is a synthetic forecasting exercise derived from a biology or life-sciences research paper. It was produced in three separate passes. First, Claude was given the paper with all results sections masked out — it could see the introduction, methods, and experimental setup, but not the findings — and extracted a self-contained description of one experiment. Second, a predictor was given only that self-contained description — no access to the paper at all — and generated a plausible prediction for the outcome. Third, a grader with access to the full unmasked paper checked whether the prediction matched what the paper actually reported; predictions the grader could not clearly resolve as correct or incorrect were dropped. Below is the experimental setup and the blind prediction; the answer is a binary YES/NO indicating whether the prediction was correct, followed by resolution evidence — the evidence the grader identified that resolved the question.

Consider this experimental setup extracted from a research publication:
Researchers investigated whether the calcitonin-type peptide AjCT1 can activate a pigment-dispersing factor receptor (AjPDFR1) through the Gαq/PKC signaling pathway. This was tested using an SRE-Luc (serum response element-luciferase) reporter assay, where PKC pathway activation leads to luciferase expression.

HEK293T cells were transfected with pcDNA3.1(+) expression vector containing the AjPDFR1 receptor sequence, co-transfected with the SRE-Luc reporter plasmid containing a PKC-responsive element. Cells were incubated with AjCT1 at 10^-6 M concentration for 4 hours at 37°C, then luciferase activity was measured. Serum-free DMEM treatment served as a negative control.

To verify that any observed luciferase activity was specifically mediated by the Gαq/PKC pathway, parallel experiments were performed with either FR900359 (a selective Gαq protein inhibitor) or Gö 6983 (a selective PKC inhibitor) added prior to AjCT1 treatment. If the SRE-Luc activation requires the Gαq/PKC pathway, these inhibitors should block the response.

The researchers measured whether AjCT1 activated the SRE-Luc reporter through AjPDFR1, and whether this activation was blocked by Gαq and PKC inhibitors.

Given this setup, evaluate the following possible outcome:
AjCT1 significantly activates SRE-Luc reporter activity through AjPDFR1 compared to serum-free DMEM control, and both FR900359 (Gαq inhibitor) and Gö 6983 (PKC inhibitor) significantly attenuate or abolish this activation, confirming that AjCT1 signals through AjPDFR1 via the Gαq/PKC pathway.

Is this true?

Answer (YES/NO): YES